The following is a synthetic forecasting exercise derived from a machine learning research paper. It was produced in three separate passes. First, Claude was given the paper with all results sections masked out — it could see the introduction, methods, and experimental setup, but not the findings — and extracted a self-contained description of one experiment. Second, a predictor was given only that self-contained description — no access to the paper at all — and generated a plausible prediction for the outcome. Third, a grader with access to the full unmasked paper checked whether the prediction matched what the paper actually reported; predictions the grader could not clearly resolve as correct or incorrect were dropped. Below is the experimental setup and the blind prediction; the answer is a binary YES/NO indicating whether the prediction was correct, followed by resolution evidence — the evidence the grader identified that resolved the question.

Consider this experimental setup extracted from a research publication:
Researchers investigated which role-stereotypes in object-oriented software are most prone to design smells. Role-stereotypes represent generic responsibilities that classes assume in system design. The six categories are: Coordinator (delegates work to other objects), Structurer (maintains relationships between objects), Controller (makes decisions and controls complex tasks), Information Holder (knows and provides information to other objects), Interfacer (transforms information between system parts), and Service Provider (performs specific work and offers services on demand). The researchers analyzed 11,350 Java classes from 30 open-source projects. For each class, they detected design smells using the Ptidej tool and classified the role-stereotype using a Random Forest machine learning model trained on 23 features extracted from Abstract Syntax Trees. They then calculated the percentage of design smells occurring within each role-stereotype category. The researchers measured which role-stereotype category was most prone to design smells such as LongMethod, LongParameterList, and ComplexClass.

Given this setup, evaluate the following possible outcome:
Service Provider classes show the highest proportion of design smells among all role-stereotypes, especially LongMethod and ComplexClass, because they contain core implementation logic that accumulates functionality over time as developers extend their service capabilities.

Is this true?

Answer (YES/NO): YES